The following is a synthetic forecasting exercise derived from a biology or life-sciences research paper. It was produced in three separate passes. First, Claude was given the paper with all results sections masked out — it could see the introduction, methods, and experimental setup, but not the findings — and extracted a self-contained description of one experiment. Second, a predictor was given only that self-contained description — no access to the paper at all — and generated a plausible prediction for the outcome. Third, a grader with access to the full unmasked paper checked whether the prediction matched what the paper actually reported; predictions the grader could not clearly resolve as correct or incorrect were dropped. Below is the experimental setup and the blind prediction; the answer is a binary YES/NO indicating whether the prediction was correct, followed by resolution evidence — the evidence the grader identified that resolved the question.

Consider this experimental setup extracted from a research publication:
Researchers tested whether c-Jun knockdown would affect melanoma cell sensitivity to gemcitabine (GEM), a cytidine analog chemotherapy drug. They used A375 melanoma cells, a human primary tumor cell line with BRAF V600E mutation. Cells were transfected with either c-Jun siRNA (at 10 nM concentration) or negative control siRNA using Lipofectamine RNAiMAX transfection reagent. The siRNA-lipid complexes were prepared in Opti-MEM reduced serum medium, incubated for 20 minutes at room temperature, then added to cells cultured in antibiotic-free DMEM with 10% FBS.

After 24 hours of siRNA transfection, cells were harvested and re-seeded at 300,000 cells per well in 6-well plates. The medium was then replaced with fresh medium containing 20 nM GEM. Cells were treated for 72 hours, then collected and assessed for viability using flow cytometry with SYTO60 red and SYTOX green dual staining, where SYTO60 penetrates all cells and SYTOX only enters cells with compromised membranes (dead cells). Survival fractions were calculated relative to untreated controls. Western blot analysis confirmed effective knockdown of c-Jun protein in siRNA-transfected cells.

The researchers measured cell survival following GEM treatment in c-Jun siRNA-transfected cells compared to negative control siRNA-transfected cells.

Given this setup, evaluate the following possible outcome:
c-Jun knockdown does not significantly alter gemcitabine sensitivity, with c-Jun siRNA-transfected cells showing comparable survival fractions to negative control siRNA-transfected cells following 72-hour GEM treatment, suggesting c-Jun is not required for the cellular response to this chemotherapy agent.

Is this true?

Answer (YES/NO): NO